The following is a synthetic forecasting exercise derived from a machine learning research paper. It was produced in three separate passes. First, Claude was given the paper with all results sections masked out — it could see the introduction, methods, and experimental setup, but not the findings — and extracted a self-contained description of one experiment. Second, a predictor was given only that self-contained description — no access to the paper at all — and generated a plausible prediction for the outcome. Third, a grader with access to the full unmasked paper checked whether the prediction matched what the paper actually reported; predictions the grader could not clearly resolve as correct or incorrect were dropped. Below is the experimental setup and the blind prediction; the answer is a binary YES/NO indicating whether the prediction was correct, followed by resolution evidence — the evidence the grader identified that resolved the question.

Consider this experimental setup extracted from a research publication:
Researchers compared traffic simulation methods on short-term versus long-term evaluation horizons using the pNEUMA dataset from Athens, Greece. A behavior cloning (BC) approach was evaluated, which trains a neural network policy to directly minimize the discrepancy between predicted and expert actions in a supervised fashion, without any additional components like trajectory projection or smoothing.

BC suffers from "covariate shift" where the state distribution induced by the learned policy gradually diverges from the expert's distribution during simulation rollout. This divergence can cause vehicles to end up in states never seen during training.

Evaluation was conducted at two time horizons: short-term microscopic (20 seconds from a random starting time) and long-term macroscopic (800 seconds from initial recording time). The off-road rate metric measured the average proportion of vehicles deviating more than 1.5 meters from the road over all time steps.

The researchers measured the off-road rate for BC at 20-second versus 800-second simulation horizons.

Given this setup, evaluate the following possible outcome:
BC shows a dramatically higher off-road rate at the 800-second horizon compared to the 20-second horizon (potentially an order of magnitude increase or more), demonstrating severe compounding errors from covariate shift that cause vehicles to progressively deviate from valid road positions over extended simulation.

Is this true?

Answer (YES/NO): NO